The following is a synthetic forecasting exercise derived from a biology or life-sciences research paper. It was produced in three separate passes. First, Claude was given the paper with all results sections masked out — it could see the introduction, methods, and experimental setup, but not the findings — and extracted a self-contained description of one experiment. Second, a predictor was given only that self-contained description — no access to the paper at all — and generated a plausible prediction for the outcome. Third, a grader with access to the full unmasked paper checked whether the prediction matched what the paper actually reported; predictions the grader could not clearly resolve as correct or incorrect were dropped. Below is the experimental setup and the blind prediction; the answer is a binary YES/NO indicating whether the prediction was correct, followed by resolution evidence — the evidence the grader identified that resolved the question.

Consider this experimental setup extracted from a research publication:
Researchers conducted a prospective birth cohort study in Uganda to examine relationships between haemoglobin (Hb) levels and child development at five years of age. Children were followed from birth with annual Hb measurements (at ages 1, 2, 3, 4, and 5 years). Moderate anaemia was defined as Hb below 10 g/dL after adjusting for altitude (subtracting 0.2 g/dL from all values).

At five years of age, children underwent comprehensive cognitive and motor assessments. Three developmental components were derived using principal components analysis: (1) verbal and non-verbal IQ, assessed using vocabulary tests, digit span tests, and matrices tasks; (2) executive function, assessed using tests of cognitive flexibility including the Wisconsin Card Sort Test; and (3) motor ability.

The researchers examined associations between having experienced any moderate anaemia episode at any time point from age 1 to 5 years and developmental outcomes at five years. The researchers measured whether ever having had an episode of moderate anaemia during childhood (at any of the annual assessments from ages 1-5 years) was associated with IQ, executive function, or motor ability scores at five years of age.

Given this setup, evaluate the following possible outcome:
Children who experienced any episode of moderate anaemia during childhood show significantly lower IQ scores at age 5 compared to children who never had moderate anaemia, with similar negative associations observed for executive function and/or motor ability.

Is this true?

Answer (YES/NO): NO